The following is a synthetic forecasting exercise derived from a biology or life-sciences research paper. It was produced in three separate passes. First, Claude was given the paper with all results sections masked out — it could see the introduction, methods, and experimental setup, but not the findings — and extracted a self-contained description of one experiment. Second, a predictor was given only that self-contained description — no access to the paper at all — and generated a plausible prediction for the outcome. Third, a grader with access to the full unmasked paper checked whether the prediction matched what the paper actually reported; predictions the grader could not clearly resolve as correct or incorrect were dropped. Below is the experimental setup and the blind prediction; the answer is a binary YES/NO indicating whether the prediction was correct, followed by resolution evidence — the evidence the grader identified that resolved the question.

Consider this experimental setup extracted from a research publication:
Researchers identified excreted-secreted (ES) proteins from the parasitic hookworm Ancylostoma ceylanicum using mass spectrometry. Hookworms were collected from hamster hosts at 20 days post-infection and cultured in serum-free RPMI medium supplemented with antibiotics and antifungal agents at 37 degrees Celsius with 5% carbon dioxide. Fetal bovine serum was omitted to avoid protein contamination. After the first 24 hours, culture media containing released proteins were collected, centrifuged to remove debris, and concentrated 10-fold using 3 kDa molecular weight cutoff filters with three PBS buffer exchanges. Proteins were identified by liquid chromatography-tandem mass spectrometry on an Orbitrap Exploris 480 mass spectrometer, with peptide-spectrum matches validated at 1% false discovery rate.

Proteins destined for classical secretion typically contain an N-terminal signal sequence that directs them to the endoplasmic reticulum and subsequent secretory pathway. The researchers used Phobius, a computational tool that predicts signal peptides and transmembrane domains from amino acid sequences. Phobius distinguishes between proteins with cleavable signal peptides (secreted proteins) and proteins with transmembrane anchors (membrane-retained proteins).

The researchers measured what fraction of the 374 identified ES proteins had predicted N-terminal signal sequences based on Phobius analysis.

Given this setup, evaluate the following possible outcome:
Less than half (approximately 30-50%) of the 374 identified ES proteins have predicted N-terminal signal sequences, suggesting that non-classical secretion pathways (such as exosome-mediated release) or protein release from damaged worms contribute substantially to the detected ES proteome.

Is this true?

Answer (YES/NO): NO